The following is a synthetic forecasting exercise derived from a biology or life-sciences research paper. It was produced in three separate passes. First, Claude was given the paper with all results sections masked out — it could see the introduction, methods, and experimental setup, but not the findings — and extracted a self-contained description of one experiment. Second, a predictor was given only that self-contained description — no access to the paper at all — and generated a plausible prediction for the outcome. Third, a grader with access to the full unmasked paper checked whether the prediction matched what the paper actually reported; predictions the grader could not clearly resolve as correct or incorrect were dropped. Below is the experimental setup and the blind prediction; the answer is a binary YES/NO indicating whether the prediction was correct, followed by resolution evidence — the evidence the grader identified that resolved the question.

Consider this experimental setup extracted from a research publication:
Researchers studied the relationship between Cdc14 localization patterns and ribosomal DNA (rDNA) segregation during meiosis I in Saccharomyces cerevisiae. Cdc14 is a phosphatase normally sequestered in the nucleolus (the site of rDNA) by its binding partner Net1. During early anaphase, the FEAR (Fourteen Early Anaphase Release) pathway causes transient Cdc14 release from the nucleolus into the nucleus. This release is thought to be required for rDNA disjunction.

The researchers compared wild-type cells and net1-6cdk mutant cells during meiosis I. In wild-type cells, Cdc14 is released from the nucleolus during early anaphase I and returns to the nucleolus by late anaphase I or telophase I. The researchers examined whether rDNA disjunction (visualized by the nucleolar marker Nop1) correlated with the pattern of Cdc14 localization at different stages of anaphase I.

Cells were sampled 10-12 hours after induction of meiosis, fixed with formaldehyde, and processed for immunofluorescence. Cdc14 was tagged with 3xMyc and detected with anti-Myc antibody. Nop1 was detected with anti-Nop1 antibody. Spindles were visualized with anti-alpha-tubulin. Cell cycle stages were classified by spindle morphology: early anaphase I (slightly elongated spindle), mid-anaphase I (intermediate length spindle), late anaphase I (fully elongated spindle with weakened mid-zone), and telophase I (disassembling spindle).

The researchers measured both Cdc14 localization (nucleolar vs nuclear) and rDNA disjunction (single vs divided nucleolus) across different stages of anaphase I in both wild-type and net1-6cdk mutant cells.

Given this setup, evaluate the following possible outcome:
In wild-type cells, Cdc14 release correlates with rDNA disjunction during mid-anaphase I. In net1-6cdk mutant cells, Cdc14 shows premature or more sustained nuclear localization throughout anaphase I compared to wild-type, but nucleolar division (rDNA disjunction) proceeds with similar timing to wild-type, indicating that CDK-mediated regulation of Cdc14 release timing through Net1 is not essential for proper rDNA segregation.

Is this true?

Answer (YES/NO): NO